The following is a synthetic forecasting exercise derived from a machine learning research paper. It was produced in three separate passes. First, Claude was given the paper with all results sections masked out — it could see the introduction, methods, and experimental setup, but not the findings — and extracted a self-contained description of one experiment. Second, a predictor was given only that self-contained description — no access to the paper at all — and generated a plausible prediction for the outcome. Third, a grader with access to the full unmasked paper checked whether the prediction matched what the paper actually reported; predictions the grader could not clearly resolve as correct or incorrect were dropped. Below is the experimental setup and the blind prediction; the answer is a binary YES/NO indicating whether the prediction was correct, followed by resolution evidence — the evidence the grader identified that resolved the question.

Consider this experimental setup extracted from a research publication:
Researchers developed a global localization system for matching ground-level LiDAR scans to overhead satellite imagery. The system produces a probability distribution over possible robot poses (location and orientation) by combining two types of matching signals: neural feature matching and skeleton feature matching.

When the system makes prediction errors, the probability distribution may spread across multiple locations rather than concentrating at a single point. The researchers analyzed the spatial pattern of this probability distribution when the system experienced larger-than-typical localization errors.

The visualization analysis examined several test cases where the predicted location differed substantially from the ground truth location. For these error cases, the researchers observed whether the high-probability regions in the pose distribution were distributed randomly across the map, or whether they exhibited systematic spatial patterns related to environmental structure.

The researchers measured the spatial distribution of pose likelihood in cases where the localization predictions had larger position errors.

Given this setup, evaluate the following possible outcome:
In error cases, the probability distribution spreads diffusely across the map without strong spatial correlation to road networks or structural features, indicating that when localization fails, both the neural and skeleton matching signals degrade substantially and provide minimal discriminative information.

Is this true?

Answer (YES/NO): NO